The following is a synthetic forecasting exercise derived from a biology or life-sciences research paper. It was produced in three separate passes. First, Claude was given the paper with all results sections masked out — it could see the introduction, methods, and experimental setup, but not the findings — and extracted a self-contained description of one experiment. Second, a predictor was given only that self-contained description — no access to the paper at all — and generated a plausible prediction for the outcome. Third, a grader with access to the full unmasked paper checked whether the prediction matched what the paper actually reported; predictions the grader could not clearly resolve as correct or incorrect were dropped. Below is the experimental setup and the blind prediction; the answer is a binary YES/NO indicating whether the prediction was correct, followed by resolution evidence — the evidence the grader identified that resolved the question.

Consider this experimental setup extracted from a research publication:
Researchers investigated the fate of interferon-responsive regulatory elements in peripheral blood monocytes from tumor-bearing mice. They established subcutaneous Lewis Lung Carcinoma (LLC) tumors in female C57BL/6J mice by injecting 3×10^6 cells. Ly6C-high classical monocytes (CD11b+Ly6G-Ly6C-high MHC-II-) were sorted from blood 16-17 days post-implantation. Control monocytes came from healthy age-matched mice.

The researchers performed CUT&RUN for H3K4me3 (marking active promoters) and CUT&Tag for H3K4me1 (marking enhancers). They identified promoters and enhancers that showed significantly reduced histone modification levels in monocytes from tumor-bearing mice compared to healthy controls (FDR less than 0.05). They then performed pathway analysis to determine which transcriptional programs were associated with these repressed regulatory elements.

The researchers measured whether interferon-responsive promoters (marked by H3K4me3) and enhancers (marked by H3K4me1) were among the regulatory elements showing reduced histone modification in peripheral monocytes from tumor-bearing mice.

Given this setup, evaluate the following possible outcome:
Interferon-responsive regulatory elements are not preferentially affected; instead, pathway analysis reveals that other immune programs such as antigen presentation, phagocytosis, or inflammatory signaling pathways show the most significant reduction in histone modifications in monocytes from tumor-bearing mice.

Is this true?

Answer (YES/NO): NO